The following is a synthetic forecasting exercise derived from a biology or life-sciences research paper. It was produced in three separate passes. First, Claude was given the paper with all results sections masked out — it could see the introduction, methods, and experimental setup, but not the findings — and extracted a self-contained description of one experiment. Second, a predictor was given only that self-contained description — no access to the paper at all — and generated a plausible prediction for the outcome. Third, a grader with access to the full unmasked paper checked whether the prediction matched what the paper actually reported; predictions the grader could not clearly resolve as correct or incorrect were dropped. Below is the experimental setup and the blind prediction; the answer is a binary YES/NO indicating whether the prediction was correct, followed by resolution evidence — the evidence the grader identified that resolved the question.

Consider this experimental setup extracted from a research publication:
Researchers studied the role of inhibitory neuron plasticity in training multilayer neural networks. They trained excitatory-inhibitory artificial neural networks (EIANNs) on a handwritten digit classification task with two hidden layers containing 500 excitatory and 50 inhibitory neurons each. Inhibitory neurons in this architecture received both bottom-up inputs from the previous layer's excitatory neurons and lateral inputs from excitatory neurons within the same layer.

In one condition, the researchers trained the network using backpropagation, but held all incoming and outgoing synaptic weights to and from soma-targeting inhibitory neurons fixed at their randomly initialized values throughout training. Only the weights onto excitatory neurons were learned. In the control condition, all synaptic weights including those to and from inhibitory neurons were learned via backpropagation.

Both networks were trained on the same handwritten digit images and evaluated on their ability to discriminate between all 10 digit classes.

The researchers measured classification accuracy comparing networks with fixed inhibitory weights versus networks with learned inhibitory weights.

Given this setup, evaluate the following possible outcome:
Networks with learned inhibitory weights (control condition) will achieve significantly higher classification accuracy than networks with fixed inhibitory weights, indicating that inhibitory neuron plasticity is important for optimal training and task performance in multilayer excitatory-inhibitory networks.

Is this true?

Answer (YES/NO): NO